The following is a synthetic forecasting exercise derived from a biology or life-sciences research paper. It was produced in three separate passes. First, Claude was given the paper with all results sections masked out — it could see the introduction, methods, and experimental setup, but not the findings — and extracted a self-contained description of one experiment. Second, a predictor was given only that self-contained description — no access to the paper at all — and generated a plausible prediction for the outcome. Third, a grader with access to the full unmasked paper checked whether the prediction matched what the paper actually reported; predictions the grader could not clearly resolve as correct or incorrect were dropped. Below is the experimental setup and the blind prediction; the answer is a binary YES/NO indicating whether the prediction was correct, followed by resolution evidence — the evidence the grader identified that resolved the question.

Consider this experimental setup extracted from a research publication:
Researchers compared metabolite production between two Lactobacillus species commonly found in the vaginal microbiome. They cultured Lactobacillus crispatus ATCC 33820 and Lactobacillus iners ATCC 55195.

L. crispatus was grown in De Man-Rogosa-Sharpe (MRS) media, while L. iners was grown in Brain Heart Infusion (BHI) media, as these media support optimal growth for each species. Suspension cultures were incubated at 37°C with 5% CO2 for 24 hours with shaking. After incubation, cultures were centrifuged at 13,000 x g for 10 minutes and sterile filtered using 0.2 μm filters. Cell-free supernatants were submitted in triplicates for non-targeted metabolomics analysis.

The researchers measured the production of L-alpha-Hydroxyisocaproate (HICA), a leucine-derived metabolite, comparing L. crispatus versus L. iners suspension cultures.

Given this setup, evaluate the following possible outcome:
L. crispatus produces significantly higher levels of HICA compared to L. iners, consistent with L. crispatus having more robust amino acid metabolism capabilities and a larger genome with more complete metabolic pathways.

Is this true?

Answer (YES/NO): YES